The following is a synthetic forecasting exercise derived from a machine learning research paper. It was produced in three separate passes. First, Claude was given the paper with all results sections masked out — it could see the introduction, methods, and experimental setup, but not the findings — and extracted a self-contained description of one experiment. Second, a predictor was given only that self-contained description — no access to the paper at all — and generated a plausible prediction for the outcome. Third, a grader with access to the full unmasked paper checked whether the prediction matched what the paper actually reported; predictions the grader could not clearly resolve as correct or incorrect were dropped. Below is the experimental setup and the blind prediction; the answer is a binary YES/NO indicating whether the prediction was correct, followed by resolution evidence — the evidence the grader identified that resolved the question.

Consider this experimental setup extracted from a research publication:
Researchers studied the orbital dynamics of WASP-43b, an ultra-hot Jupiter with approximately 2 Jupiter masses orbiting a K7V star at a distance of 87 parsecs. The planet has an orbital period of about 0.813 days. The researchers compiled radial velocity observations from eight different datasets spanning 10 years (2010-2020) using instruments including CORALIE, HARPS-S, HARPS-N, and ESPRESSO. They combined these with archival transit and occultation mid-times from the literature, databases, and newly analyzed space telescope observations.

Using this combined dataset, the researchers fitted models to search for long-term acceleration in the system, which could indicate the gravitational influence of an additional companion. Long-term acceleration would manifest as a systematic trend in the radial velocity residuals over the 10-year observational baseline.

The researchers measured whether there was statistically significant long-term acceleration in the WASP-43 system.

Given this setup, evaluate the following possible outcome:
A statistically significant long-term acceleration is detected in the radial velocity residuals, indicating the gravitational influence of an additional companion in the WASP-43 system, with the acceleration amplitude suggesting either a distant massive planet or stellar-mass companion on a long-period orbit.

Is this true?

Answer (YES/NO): NO